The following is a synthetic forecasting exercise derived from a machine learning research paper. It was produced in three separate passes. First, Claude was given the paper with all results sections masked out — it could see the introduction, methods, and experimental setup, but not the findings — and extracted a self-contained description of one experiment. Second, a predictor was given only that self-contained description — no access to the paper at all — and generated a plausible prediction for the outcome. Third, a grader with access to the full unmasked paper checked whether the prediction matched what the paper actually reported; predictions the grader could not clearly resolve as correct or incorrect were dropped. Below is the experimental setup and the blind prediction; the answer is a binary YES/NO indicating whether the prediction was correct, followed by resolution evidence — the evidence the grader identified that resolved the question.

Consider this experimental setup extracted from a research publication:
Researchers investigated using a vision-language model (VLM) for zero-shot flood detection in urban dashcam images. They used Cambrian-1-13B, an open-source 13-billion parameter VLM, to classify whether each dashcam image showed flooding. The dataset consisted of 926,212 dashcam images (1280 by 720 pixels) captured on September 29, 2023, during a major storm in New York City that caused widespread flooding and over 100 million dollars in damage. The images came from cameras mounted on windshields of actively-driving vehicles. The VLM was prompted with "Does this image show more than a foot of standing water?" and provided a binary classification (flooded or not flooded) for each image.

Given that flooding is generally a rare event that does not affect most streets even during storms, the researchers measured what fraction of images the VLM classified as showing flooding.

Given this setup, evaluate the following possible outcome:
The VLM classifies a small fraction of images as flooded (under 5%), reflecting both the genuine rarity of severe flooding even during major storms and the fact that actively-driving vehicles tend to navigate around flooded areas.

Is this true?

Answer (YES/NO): YES